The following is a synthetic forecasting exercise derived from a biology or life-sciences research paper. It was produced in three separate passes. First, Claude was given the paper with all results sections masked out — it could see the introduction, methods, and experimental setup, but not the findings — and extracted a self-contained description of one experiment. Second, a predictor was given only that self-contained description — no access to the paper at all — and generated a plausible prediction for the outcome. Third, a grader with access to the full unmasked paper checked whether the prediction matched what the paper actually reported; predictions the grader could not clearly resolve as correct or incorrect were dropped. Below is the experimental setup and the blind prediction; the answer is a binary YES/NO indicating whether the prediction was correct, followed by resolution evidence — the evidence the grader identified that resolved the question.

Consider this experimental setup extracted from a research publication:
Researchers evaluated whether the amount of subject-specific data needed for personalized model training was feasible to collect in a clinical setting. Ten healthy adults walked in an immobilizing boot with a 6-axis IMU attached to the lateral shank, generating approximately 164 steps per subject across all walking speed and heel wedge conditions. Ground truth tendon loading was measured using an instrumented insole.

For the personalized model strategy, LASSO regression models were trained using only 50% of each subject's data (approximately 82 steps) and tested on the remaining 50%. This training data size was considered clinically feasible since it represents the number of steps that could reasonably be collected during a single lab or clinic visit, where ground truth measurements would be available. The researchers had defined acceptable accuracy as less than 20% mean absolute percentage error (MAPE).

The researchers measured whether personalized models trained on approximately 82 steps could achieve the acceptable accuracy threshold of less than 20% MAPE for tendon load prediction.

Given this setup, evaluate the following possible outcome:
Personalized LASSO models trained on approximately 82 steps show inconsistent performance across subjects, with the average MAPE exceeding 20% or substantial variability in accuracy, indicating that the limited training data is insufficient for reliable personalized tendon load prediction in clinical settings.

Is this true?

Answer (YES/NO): NO